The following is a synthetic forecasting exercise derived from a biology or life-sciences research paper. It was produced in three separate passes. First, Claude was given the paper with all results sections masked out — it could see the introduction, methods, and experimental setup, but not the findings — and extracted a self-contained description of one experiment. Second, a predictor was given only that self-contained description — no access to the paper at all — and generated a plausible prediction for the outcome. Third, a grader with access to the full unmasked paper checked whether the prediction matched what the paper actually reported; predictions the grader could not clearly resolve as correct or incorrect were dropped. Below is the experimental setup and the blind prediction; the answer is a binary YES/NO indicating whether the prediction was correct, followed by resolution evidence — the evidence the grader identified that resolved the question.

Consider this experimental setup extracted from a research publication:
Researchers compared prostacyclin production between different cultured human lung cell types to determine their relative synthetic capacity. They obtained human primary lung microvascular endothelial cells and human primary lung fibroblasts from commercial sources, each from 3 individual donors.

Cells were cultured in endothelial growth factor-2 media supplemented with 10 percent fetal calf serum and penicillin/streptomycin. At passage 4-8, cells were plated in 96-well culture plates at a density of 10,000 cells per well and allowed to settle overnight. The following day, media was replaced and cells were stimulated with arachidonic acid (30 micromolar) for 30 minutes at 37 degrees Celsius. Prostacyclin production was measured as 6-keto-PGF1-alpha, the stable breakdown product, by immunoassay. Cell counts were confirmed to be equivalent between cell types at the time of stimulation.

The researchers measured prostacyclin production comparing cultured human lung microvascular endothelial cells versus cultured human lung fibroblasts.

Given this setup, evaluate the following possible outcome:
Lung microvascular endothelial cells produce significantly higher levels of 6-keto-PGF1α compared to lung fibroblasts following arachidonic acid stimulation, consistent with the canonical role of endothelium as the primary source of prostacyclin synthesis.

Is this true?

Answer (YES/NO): NO